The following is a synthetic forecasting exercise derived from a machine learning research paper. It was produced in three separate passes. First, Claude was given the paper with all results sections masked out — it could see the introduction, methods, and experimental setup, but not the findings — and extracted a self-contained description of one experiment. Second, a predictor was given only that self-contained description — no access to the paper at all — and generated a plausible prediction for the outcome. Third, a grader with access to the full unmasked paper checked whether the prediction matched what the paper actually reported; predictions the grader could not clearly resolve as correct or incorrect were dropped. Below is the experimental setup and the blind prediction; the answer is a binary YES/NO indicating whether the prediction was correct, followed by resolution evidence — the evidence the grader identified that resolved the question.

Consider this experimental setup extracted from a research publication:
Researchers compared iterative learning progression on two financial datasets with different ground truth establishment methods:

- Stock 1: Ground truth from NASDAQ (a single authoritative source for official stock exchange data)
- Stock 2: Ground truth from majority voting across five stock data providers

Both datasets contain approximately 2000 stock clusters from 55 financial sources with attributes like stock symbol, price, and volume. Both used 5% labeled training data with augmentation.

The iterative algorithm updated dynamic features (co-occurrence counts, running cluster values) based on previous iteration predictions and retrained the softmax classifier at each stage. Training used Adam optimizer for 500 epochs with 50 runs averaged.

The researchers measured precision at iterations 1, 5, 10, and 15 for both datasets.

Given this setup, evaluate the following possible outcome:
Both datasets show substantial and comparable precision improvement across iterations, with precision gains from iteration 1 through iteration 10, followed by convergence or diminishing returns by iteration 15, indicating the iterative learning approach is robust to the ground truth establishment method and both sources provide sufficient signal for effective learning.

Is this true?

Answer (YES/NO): YES